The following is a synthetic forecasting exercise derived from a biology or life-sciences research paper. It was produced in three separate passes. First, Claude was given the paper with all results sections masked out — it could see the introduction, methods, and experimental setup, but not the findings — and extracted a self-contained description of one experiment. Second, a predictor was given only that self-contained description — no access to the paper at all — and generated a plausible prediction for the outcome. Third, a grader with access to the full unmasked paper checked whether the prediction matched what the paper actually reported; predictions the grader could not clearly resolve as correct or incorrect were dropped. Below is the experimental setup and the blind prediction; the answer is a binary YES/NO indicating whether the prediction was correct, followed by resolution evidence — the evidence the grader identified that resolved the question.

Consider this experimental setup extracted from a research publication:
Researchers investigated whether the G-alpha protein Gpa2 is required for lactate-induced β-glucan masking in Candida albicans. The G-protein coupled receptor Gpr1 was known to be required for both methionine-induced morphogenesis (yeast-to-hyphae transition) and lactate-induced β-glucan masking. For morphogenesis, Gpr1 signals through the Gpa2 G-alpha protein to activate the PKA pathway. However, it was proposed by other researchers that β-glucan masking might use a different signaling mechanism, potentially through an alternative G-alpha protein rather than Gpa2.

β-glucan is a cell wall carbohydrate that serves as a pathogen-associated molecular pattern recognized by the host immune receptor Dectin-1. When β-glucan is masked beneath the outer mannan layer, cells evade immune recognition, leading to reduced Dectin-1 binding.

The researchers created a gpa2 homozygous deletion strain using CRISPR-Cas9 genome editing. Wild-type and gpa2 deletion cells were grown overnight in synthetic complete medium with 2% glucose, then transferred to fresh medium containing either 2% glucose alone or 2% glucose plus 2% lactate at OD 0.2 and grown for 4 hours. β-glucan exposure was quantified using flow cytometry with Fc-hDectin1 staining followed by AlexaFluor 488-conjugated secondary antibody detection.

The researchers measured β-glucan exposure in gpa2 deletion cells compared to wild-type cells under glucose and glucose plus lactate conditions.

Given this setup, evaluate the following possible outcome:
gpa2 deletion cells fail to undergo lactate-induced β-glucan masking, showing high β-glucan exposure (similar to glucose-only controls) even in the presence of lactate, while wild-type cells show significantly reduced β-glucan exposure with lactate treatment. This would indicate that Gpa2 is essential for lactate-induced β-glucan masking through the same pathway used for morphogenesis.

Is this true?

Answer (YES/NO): YES